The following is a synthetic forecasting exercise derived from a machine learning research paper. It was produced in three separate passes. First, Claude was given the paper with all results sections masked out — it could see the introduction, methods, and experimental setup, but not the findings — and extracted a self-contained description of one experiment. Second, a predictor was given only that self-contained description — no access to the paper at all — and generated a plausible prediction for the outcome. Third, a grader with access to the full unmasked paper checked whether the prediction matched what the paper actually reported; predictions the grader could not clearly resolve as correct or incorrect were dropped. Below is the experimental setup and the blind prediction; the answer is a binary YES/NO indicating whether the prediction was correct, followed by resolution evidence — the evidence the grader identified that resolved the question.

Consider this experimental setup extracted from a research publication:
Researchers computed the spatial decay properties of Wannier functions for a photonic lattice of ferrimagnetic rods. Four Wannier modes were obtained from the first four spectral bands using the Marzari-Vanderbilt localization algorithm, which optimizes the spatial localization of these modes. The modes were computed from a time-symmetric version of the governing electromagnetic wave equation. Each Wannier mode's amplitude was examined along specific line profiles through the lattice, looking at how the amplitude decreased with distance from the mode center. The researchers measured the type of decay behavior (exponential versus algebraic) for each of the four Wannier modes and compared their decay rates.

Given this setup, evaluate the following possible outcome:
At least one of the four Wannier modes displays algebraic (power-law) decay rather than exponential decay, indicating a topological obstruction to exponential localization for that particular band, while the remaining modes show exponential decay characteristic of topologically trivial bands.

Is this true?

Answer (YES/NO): NO